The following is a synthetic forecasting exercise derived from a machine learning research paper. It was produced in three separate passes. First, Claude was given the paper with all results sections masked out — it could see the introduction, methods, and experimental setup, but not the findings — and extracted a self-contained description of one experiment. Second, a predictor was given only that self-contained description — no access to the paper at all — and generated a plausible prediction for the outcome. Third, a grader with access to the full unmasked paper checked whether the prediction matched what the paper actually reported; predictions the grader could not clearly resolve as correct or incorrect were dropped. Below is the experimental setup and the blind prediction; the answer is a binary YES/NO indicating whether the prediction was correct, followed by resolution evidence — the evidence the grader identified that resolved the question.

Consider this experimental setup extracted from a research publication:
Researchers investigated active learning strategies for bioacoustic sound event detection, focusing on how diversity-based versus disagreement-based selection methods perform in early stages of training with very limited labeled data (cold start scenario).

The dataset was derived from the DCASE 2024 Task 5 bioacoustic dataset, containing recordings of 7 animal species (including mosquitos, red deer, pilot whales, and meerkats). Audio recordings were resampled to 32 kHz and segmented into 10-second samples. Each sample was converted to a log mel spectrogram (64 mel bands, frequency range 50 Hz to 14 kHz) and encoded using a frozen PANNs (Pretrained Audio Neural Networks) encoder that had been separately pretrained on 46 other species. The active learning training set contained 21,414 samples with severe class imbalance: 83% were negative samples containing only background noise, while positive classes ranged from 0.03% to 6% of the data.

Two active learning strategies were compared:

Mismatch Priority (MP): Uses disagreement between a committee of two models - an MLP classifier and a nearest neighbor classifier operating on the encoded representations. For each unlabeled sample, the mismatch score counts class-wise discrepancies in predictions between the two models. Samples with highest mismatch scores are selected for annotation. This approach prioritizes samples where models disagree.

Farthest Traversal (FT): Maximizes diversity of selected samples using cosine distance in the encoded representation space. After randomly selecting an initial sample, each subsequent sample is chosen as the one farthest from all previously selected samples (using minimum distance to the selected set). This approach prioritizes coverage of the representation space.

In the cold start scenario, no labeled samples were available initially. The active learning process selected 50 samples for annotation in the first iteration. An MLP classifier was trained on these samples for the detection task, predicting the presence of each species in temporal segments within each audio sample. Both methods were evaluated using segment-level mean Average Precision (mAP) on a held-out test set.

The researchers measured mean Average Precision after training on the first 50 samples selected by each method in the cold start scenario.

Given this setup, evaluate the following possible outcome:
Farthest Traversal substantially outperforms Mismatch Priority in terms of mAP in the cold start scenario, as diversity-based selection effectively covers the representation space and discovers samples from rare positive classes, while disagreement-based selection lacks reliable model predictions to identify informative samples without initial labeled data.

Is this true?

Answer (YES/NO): YES